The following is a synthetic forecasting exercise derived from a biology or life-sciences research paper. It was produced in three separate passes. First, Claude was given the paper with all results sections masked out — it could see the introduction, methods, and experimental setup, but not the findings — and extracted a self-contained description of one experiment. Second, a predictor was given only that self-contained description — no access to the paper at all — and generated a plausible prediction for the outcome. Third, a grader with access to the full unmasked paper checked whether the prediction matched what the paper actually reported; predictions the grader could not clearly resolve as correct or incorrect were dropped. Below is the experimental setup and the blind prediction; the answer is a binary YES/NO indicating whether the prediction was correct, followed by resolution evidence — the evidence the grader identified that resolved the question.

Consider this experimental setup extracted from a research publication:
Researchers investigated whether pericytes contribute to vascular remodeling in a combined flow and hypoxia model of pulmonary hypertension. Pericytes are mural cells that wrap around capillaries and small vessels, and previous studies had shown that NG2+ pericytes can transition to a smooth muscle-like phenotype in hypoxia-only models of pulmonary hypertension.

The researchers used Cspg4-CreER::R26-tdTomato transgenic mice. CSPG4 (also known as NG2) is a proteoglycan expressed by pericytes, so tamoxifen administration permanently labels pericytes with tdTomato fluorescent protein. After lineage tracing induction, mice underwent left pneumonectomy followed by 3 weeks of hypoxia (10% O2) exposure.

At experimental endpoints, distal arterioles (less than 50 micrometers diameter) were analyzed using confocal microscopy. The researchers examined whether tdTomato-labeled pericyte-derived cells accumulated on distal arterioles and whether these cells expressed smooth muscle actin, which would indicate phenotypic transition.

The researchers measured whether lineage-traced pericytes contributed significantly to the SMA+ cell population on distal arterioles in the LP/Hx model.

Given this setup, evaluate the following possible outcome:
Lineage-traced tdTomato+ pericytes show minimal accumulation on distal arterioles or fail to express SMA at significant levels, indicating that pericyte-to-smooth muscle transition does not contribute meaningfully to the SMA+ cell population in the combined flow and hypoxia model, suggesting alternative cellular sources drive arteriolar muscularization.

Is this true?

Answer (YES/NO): YES